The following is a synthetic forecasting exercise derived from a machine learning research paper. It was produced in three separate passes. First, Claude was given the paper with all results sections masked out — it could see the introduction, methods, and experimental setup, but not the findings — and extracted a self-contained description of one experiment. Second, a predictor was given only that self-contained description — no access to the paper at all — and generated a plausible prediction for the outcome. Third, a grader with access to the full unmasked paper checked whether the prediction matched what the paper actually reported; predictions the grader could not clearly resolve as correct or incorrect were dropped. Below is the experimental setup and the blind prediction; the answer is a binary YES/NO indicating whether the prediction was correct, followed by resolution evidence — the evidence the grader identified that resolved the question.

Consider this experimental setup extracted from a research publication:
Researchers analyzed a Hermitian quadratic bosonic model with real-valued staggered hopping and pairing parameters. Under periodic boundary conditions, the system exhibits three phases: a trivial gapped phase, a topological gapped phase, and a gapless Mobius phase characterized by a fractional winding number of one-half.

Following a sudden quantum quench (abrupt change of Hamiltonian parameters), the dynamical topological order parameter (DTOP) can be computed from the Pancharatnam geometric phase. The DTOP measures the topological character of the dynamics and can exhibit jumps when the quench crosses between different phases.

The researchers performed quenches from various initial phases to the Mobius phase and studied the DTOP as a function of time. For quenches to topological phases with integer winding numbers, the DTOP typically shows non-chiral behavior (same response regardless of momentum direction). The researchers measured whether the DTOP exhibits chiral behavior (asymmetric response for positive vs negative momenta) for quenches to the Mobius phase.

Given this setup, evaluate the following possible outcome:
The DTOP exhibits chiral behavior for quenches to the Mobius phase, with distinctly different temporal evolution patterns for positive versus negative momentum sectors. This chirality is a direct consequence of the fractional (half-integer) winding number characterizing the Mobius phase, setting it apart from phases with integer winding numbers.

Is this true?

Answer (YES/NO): YES